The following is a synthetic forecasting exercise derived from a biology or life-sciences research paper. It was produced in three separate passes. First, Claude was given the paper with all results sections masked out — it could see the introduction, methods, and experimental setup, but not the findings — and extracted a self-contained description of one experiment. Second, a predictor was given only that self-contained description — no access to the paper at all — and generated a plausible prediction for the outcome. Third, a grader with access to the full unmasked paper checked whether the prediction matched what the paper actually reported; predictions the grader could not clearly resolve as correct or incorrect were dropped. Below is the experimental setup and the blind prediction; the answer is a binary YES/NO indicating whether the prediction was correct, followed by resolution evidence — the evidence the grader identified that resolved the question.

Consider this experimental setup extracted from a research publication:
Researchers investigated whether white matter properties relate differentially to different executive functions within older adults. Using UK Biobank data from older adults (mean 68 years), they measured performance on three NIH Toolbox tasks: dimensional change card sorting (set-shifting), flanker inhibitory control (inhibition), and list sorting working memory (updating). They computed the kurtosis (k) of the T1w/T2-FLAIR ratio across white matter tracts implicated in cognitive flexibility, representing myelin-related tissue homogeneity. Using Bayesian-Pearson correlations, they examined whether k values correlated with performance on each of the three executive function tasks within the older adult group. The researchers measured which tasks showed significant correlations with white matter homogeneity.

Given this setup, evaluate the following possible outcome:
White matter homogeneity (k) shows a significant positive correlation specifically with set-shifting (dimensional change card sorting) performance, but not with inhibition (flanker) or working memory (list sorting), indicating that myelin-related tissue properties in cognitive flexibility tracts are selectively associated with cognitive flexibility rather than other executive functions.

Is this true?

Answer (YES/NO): NO